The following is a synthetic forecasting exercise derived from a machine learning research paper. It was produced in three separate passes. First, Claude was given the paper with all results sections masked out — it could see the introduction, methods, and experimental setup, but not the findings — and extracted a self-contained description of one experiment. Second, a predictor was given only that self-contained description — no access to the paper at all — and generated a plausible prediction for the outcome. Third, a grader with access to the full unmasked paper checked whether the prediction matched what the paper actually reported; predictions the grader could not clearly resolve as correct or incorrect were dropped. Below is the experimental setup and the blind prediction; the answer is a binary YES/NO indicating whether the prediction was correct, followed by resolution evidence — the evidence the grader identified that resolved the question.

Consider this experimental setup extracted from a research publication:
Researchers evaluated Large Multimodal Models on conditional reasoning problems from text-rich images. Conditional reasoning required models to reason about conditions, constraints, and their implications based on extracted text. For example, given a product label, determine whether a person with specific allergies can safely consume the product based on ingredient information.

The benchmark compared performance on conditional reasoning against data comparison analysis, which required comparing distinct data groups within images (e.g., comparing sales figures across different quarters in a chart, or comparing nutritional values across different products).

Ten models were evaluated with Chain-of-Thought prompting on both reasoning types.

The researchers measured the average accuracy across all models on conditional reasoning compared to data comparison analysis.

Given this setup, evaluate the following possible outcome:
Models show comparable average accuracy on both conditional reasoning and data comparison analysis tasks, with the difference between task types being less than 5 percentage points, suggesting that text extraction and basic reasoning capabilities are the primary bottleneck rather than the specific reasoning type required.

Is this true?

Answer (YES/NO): NO